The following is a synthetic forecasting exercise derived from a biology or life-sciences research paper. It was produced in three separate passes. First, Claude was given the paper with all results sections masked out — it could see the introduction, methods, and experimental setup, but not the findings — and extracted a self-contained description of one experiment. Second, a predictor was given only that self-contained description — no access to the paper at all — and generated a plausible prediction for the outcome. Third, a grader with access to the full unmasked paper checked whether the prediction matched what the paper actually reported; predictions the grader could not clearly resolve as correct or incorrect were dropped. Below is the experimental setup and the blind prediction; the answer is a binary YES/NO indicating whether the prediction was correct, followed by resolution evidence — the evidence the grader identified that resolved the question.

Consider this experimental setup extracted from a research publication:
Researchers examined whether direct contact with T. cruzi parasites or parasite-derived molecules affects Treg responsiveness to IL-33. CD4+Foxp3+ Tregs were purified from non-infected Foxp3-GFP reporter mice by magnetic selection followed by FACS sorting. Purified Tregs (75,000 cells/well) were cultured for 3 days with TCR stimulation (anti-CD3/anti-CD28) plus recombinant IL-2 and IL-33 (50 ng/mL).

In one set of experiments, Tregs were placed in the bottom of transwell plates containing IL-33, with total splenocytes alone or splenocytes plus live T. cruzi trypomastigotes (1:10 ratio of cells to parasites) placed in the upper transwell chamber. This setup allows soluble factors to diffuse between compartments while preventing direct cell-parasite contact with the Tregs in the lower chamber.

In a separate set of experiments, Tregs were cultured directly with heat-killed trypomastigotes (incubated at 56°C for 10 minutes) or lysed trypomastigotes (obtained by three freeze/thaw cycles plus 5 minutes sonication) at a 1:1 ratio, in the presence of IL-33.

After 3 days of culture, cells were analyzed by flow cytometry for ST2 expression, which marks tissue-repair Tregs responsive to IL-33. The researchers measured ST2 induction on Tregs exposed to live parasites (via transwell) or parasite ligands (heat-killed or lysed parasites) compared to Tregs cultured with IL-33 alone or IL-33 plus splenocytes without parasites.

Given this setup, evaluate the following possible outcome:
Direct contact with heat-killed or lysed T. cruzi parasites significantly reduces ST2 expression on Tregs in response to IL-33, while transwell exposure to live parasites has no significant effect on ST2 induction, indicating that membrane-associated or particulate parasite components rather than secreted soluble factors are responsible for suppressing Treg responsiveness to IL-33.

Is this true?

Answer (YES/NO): NO